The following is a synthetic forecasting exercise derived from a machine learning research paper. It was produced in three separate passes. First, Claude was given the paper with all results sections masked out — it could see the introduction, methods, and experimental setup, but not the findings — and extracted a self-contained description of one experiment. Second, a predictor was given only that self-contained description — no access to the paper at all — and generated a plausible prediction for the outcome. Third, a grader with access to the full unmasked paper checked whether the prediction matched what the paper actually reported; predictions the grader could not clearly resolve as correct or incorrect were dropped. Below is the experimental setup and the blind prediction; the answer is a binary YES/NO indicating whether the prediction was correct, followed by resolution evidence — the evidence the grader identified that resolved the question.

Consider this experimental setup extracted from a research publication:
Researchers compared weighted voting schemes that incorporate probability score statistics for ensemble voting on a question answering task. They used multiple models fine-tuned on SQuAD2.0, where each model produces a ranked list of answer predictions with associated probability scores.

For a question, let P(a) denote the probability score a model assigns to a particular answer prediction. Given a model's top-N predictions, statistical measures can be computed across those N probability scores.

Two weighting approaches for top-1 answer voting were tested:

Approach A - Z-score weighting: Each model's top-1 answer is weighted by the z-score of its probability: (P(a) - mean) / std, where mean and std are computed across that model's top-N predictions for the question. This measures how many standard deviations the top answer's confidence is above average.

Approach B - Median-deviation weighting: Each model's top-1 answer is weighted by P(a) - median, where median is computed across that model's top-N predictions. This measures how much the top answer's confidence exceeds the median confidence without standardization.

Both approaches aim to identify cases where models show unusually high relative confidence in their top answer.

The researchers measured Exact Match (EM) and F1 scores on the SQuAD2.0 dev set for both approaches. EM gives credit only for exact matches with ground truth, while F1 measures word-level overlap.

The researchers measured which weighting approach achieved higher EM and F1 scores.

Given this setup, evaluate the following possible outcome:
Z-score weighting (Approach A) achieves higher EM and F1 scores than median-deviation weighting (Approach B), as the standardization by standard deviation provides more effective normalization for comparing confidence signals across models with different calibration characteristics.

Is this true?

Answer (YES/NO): NO